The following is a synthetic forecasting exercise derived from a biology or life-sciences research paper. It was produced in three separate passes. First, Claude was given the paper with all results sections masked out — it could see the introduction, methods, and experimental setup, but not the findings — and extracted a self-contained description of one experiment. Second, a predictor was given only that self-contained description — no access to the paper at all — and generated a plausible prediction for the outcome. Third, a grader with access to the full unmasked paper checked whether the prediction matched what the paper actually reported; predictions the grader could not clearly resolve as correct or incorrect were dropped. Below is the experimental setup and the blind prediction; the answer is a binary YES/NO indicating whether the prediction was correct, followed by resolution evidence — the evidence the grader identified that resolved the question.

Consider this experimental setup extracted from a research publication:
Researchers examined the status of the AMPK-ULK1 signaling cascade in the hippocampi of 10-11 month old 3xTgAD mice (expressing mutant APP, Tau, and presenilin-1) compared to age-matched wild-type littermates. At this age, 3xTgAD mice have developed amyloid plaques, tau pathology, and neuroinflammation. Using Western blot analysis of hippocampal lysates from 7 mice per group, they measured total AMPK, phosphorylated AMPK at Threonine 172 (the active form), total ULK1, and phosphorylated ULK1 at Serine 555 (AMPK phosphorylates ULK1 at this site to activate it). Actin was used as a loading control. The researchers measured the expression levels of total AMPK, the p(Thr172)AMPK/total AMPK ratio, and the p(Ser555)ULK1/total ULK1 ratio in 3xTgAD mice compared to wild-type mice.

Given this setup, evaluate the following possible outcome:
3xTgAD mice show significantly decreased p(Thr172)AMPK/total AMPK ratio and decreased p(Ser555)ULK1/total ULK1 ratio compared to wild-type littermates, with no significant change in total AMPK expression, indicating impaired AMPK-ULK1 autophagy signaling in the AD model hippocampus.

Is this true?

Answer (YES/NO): NO